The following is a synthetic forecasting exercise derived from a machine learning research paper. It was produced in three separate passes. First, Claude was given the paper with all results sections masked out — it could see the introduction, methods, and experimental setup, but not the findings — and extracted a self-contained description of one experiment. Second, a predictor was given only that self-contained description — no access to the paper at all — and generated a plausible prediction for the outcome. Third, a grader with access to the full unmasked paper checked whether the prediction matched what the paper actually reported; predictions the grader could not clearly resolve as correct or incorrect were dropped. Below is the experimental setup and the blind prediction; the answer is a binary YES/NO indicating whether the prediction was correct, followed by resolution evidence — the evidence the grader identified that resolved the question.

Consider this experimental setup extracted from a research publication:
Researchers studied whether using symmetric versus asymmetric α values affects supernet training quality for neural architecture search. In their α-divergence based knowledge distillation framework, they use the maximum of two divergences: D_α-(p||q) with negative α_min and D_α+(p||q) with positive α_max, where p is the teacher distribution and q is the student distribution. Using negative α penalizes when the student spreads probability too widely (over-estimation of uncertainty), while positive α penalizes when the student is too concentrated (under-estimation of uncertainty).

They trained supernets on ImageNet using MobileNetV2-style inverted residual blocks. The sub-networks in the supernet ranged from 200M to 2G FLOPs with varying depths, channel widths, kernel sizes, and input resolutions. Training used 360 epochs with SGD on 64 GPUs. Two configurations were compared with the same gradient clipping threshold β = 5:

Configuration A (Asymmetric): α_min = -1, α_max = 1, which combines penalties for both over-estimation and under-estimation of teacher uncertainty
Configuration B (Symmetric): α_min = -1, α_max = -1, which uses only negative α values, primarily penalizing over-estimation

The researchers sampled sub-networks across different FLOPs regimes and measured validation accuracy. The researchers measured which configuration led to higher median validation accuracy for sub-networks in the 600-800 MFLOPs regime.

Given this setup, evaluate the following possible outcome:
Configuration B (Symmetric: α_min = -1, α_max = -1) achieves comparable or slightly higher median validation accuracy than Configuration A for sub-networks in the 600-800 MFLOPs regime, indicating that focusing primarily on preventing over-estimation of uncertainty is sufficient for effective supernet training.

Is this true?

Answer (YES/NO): NO